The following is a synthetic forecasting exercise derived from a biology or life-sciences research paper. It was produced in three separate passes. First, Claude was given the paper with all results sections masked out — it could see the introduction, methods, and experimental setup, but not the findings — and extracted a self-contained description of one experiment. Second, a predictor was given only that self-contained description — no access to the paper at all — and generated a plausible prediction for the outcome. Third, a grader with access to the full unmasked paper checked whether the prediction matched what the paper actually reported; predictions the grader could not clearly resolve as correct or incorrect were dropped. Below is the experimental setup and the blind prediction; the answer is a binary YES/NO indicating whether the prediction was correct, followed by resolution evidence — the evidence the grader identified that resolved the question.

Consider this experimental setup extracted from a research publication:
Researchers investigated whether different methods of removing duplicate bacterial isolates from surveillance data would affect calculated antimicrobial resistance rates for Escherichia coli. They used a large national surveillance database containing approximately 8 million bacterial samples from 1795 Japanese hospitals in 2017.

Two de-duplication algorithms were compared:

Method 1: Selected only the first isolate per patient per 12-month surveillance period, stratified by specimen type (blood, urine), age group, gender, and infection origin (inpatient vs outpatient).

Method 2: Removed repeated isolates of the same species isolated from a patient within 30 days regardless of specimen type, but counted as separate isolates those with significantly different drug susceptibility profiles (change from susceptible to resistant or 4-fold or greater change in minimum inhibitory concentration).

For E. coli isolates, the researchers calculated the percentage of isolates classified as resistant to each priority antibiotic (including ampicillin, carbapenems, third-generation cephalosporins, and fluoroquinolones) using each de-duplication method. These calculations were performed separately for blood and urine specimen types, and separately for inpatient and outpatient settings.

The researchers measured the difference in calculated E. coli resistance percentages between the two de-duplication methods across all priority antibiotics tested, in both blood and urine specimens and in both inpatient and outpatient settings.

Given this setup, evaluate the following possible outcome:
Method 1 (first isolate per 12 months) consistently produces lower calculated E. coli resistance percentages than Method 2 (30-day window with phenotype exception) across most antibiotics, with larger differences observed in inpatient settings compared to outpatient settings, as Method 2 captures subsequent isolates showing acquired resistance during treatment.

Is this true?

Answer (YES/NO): NO